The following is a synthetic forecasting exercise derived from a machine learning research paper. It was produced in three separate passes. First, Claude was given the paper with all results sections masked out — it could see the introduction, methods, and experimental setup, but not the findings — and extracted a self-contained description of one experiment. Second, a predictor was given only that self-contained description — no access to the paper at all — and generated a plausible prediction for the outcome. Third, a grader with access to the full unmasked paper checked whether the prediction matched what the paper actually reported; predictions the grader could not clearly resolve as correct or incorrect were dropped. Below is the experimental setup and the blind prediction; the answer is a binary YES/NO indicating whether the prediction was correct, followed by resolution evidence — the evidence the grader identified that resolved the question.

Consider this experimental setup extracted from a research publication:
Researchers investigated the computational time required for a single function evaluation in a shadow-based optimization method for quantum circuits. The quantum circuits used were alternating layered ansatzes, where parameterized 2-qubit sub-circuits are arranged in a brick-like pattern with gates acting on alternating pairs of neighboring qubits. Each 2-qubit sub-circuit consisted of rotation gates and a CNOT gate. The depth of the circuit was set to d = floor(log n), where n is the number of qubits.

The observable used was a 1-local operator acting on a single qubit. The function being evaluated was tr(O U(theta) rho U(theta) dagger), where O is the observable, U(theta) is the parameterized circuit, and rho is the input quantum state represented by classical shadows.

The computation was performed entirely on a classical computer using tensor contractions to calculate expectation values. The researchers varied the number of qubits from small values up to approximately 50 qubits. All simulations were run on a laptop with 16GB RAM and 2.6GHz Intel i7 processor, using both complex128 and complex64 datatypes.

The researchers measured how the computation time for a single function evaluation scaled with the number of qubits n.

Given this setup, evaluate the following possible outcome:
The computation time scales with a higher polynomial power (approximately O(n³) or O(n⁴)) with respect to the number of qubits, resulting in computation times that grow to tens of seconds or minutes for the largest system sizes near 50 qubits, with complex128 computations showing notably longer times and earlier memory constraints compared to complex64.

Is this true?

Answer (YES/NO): NO